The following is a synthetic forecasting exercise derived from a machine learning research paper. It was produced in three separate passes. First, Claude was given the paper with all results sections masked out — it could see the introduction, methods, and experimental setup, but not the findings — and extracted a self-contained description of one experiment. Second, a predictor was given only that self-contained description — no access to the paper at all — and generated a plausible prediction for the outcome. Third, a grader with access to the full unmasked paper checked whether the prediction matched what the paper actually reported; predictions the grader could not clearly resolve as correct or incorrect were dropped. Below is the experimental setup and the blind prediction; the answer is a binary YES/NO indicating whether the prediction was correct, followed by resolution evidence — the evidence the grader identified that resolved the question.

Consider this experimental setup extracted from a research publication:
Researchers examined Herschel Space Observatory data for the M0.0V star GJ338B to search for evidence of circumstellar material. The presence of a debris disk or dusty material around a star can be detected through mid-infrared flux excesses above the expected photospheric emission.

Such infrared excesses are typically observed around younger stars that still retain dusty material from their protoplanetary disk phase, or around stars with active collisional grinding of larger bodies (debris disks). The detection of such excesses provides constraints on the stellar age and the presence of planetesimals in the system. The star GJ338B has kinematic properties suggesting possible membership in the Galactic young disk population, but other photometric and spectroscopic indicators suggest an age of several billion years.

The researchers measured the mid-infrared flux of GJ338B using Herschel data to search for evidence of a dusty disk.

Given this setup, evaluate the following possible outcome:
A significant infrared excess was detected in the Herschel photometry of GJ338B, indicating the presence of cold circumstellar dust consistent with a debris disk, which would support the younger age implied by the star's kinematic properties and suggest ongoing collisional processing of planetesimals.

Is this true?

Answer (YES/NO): NO